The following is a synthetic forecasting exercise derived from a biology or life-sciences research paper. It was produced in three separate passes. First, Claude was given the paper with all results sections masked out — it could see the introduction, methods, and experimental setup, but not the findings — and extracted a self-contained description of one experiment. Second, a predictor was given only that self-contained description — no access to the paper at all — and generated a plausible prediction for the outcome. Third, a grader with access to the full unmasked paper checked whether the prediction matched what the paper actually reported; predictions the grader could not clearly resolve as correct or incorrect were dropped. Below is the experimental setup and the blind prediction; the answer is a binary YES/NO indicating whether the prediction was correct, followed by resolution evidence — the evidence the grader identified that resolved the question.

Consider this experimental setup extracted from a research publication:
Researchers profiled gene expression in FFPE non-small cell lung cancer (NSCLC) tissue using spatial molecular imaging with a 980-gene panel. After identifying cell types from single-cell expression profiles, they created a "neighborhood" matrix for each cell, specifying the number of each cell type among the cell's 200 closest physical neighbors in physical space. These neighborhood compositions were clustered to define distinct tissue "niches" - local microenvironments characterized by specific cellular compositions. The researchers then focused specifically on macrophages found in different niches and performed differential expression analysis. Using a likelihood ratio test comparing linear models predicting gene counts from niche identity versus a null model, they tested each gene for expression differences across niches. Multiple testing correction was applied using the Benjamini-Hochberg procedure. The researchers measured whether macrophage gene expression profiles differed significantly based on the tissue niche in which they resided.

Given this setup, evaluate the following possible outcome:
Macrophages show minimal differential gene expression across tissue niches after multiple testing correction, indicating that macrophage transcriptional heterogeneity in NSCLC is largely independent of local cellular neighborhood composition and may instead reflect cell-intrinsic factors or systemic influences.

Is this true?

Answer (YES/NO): NO